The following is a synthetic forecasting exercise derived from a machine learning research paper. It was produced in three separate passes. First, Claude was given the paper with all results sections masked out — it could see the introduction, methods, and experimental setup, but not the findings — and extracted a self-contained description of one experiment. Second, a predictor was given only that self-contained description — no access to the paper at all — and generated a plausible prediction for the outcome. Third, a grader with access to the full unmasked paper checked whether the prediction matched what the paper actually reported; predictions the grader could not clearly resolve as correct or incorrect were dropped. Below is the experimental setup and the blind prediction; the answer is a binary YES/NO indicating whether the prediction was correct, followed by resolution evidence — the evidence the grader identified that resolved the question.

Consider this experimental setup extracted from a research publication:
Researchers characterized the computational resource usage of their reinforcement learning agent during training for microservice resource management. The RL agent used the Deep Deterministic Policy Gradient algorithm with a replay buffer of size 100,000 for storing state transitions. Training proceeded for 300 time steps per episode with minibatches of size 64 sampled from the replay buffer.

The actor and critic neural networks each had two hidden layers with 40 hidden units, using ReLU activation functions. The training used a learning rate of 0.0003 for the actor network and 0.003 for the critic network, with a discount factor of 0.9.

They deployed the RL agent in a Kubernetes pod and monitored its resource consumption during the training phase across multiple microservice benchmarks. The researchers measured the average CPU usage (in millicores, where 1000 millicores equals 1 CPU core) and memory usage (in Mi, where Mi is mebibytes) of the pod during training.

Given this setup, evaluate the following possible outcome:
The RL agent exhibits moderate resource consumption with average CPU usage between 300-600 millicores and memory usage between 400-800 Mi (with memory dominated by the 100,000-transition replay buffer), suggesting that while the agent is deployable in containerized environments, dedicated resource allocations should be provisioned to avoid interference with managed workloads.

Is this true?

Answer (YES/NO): NO